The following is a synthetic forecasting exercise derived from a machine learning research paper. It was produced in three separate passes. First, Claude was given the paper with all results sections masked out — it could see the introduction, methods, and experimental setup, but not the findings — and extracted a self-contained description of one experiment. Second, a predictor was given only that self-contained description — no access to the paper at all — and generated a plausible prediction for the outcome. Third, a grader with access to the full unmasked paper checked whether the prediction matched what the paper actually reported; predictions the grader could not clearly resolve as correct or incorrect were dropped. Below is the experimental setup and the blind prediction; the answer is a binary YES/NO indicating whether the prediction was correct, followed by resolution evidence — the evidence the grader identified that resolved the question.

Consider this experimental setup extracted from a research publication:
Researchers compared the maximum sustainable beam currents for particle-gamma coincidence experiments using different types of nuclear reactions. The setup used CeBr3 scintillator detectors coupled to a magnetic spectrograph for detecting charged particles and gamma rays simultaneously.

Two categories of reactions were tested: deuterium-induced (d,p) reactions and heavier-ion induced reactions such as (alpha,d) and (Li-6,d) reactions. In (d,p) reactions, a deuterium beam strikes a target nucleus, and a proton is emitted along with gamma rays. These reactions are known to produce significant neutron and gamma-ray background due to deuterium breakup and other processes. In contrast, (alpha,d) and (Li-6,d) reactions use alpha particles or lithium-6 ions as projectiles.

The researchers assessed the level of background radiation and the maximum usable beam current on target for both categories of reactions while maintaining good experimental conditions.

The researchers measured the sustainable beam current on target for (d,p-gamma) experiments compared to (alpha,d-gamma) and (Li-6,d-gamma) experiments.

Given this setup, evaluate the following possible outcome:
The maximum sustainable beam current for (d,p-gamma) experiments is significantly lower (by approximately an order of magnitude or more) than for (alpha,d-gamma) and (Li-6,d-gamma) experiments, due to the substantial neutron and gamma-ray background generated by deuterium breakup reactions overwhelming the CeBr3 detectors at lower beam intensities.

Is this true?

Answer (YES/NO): YES